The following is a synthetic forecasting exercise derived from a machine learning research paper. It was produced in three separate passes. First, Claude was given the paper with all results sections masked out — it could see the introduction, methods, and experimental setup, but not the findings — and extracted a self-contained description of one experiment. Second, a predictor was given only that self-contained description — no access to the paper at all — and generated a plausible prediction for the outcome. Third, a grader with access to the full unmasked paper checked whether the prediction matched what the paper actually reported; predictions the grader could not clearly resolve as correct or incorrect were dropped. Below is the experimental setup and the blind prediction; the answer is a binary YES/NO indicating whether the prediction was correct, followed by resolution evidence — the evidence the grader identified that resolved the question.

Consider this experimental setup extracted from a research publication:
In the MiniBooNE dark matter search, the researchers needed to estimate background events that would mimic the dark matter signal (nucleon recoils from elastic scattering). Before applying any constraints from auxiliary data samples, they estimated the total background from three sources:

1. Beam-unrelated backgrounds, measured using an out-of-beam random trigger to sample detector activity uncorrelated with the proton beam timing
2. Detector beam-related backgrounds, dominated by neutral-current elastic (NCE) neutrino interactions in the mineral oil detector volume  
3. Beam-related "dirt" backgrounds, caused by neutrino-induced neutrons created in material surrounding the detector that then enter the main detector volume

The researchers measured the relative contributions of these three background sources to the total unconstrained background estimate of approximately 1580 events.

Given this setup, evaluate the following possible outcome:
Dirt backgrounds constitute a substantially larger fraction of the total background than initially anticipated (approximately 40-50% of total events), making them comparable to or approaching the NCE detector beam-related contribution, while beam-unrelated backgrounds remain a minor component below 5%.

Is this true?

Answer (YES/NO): NO